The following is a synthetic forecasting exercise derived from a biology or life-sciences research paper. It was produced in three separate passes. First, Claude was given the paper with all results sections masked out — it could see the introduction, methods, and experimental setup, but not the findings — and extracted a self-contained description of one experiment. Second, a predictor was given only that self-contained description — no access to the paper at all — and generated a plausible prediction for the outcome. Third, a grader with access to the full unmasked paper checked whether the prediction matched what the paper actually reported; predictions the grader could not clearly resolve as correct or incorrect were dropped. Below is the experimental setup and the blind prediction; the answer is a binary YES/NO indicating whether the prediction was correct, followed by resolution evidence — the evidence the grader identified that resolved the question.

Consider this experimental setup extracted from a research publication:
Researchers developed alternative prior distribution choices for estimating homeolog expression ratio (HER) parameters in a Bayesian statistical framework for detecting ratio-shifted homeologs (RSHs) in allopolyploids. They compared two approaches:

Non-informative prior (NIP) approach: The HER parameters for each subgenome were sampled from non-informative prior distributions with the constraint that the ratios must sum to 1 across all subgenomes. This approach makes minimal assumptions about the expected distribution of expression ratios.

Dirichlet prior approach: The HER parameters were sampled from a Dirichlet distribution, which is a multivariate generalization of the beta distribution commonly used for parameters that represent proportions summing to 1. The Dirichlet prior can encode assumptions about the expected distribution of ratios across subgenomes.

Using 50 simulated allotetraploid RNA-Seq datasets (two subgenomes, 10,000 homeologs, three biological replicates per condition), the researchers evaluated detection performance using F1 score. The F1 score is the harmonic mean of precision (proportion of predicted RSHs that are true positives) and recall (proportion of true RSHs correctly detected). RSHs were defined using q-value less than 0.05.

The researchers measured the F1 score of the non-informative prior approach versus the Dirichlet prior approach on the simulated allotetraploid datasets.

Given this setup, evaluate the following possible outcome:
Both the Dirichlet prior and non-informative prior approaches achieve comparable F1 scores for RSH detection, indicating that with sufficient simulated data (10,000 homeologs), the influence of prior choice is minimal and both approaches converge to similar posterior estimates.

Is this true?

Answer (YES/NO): YES